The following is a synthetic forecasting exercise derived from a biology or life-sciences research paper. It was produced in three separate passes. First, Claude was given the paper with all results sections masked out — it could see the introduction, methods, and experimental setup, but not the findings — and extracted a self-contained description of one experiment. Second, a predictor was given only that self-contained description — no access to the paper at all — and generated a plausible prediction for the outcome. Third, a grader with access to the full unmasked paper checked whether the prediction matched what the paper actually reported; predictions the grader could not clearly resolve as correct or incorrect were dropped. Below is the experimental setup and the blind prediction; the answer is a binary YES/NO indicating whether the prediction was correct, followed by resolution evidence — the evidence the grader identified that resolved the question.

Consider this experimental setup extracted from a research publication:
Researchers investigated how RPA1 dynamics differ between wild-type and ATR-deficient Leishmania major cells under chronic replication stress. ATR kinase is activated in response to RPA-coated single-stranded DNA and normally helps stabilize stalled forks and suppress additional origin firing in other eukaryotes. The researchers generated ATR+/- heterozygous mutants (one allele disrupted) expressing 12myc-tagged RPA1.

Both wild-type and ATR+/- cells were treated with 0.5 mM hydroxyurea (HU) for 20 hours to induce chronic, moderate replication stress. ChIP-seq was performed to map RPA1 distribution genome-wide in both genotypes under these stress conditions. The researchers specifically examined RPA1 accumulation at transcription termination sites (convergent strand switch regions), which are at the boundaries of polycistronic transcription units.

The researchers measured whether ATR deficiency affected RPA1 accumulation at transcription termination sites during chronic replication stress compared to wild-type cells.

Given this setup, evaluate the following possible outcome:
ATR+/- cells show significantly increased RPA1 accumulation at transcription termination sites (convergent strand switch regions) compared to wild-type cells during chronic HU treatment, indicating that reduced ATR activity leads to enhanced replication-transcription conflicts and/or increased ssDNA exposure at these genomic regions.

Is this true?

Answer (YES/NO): NO